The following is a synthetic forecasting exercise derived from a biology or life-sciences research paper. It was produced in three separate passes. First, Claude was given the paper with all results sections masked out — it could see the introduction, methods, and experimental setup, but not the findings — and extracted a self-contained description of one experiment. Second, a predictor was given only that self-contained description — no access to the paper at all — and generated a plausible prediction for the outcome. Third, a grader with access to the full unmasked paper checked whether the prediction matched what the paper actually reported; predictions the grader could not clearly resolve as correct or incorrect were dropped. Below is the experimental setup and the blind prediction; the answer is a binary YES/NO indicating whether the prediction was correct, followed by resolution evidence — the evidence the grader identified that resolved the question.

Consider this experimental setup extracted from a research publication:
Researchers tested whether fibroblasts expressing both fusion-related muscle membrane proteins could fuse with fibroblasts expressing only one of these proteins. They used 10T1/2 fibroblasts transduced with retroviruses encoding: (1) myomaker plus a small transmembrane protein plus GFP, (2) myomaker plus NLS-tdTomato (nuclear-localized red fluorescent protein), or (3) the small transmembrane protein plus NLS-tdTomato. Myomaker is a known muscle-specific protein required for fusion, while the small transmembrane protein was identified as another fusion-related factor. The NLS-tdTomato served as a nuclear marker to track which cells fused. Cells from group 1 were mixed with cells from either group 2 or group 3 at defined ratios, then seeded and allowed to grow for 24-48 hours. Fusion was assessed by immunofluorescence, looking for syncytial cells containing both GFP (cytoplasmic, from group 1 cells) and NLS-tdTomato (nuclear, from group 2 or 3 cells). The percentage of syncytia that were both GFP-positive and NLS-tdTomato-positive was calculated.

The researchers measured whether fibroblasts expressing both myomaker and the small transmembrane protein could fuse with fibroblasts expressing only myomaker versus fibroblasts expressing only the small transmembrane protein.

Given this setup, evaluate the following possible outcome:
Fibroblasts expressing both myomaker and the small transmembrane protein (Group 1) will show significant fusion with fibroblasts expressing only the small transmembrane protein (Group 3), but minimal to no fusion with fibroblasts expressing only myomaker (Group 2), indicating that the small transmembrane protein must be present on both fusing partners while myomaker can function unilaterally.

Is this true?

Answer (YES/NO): NO